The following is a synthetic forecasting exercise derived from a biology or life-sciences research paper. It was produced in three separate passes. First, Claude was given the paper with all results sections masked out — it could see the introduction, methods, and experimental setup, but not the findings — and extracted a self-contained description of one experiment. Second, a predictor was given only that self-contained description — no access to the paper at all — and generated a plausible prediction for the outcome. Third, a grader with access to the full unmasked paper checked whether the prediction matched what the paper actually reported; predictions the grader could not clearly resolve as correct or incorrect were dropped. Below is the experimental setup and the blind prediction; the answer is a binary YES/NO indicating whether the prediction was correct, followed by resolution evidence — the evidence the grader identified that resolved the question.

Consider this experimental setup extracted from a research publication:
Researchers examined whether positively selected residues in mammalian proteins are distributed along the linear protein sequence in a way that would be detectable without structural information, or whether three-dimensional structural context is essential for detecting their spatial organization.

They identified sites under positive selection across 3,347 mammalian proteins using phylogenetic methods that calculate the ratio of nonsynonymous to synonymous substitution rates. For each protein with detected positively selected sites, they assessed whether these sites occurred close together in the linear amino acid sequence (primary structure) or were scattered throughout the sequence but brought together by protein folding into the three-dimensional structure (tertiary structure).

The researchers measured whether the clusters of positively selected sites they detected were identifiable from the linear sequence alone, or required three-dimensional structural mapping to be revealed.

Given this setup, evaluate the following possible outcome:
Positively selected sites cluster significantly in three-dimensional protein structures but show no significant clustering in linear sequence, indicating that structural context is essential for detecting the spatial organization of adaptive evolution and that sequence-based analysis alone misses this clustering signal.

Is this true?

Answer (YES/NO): YES